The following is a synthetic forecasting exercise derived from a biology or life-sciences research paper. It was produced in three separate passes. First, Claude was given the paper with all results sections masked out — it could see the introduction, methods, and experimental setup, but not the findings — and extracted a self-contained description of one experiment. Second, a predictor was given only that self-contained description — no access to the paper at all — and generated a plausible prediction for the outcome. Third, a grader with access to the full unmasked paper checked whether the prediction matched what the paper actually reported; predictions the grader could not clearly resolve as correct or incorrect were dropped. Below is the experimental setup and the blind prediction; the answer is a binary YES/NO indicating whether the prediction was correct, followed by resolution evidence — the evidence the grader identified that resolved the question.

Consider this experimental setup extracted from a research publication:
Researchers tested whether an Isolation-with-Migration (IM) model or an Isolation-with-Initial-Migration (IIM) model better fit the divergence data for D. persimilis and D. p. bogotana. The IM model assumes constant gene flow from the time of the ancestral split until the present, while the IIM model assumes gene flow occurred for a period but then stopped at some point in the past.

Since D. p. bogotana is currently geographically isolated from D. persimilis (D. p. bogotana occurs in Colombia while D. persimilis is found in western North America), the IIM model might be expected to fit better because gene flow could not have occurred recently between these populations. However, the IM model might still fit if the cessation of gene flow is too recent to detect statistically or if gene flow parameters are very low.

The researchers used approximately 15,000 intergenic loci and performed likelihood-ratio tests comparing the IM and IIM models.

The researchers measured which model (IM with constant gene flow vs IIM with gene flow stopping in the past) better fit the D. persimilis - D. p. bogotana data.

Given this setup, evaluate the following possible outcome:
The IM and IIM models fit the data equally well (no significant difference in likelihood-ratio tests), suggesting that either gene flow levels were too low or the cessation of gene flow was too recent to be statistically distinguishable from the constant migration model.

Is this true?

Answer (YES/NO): NO